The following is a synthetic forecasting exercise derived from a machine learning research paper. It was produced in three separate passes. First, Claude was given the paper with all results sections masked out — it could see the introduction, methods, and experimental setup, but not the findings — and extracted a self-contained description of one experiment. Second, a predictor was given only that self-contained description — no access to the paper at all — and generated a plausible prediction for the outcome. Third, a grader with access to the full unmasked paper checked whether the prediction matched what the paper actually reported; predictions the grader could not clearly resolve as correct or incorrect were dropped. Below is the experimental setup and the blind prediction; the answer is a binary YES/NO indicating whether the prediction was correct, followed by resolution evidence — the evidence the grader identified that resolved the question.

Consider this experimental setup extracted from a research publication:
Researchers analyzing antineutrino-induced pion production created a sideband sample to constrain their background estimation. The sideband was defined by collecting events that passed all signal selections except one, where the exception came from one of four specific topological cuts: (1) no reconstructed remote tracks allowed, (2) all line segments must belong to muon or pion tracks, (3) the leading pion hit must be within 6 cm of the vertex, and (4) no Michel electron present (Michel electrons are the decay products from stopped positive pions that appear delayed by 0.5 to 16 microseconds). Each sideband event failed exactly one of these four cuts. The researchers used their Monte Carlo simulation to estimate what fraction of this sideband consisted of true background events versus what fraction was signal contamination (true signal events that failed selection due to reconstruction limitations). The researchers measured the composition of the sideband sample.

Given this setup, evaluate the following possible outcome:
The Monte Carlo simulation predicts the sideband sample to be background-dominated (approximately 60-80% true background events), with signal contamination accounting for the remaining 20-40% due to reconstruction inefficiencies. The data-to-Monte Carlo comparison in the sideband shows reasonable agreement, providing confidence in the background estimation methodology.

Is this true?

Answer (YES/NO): YES